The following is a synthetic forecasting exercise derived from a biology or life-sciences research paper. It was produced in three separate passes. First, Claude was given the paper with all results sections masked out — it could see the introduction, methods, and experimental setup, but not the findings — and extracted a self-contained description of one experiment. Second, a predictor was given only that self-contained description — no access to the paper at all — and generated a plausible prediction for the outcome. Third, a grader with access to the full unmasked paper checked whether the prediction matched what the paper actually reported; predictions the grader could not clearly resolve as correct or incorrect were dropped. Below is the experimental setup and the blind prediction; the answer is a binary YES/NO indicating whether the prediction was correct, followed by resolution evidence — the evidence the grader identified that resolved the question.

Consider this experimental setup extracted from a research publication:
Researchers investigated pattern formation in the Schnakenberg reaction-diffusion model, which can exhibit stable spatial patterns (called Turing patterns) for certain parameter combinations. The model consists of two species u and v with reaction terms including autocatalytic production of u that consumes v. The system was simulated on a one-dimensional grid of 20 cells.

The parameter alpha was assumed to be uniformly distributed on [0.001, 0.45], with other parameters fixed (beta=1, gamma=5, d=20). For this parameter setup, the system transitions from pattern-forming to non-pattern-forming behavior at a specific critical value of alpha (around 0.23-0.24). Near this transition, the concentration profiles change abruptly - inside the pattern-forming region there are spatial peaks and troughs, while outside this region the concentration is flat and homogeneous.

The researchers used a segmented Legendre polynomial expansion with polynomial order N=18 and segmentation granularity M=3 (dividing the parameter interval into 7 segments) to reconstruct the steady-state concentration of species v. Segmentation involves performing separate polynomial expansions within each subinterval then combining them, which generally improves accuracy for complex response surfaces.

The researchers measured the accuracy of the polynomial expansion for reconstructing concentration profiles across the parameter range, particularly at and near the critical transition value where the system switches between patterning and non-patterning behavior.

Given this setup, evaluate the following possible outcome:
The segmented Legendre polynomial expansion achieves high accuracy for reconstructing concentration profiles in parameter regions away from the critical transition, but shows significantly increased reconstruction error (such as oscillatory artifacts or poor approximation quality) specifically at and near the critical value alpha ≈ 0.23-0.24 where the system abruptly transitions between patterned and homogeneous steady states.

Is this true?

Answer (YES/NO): YES